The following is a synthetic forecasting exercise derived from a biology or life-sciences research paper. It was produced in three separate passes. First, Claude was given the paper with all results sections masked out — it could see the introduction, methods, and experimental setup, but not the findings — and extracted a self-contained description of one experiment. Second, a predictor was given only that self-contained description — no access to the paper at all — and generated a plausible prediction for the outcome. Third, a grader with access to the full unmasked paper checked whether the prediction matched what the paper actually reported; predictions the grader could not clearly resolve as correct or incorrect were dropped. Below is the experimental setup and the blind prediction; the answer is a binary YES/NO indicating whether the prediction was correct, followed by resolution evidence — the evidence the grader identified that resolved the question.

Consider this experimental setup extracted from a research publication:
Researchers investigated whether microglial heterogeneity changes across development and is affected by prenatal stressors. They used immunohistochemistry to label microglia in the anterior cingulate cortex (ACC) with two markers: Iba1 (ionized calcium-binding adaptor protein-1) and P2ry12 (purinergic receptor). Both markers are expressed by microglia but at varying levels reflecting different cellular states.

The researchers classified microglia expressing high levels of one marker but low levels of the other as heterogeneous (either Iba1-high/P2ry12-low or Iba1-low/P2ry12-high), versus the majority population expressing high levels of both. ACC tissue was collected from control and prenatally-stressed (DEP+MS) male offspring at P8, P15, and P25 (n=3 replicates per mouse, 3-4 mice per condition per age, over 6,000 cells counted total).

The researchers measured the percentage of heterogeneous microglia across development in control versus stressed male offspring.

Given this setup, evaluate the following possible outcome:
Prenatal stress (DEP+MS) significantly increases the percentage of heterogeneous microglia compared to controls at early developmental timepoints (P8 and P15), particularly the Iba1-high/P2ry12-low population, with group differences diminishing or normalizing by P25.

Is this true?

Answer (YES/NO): NO